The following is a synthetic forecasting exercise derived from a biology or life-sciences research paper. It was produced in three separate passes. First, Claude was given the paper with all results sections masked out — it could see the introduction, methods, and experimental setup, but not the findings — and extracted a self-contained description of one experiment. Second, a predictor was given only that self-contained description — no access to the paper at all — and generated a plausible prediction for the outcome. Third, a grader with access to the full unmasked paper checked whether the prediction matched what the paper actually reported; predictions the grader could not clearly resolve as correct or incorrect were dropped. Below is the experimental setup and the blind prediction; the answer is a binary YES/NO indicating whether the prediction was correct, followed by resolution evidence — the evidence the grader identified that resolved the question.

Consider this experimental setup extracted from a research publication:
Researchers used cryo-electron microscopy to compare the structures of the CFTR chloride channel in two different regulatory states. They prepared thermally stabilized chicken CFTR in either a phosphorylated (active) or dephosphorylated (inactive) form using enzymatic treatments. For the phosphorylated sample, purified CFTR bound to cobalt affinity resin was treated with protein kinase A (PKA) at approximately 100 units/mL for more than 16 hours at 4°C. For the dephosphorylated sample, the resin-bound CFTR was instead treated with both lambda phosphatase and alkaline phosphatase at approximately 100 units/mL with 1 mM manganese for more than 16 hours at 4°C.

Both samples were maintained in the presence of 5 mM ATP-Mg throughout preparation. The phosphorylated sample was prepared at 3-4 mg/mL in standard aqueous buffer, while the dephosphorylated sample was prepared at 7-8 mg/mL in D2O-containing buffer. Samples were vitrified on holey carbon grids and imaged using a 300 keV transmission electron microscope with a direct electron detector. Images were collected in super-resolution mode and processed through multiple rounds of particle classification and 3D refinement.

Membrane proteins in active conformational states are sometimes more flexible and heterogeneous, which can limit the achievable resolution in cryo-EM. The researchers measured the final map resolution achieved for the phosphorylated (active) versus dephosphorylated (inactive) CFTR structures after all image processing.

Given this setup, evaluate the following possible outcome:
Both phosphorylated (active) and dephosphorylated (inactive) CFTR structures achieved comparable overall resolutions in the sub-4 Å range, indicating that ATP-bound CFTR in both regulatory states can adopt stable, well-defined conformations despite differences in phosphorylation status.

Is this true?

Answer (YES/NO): NO